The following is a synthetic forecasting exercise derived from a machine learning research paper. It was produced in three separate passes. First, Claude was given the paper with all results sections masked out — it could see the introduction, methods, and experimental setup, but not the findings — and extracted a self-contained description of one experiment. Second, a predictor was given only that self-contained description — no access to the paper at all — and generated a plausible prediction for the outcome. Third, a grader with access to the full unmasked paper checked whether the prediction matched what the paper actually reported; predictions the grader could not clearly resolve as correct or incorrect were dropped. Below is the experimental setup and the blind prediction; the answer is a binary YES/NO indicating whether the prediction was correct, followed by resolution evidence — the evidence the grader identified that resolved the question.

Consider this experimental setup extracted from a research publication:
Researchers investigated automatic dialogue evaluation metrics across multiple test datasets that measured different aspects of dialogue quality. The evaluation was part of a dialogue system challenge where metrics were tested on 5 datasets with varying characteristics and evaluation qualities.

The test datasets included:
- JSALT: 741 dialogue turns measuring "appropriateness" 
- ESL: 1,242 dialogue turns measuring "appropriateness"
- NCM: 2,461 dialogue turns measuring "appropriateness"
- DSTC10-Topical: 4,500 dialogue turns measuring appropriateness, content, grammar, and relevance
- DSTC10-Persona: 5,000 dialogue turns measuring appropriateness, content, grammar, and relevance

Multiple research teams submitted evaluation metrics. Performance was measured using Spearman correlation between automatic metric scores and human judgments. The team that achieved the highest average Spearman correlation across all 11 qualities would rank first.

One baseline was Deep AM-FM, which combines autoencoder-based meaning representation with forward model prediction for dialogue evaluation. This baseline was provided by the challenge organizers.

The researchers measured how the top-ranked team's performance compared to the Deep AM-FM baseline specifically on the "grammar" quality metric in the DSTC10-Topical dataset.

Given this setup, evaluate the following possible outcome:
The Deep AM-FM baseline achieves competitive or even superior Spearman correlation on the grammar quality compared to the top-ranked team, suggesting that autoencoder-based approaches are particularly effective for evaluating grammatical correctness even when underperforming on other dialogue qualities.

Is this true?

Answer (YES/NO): YES